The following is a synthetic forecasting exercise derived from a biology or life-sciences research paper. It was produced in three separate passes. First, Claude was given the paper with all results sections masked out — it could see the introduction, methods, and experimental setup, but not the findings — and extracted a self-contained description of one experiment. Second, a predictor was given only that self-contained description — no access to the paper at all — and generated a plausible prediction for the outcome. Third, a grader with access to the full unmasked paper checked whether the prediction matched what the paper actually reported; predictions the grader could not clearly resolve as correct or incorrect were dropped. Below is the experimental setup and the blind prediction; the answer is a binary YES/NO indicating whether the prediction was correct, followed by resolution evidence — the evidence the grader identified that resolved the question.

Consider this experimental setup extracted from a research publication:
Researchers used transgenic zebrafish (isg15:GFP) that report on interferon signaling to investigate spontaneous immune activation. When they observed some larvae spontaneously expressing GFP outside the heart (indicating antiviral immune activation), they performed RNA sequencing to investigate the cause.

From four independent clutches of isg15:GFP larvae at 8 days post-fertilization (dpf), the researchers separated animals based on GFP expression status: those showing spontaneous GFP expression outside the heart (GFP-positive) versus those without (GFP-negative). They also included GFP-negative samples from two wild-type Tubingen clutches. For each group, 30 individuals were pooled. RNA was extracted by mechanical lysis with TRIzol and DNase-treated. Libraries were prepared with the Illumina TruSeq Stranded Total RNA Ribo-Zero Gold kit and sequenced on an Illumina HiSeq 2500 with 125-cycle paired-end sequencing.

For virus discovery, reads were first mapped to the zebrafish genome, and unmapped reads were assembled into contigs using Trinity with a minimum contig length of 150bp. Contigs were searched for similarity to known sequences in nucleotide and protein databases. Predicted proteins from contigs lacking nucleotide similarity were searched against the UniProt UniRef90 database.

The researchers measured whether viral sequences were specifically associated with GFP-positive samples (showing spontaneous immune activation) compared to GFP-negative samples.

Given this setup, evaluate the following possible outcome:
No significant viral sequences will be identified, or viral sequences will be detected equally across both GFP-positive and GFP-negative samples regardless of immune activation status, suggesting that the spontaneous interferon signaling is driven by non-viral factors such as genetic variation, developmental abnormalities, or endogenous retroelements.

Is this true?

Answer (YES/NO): NO